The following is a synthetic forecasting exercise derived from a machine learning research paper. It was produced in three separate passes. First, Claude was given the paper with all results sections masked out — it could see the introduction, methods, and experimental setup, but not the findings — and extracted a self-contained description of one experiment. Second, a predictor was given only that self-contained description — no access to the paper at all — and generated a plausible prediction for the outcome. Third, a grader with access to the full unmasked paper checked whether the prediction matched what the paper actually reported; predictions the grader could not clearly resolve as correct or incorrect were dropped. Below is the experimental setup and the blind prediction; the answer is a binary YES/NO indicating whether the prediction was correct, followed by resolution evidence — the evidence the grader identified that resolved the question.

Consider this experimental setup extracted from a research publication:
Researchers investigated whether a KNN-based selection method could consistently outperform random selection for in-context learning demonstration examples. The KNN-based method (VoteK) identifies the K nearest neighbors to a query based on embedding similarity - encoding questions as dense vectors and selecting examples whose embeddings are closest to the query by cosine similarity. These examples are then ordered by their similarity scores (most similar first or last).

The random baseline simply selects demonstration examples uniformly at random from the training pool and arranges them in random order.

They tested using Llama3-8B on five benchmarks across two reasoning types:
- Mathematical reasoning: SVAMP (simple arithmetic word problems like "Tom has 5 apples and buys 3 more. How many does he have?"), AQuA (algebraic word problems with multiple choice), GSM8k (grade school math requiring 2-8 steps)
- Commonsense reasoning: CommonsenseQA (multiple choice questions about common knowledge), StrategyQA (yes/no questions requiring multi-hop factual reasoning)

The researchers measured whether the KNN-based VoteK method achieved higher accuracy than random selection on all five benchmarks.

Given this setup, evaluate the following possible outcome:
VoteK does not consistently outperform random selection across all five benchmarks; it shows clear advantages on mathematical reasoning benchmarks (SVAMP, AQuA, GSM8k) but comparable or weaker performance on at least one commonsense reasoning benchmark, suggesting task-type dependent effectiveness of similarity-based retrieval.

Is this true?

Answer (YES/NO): NO